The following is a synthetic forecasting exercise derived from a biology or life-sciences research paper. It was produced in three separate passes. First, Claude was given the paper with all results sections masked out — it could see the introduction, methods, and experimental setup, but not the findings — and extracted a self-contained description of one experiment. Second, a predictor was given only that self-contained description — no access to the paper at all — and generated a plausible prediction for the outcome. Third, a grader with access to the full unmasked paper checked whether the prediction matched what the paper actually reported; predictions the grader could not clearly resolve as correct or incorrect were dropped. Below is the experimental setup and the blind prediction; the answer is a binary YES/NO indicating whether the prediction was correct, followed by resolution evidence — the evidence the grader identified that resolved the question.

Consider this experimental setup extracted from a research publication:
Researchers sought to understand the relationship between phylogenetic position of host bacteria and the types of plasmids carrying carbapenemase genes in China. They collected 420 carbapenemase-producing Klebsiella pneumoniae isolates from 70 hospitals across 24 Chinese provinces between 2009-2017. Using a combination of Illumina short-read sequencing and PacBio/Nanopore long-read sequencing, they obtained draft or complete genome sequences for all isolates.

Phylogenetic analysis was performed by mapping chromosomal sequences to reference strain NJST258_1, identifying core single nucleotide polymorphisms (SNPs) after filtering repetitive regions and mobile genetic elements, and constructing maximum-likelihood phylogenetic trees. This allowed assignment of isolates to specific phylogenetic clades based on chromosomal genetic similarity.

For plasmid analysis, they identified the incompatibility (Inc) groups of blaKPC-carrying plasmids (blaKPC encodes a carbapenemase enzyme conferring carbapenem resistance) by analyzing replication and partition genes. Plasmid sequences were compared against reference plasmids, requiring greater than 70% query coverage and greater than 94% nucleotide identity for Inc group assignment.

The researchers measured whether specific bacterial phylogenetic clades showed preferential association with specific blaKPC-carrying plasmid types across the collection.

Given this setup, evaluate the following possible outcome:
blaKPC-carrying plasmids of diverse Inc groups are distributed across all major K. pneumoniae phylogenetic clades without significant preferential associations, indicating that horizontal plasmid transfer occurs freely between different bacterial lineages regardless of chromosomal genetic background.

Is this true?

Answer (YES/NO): NO